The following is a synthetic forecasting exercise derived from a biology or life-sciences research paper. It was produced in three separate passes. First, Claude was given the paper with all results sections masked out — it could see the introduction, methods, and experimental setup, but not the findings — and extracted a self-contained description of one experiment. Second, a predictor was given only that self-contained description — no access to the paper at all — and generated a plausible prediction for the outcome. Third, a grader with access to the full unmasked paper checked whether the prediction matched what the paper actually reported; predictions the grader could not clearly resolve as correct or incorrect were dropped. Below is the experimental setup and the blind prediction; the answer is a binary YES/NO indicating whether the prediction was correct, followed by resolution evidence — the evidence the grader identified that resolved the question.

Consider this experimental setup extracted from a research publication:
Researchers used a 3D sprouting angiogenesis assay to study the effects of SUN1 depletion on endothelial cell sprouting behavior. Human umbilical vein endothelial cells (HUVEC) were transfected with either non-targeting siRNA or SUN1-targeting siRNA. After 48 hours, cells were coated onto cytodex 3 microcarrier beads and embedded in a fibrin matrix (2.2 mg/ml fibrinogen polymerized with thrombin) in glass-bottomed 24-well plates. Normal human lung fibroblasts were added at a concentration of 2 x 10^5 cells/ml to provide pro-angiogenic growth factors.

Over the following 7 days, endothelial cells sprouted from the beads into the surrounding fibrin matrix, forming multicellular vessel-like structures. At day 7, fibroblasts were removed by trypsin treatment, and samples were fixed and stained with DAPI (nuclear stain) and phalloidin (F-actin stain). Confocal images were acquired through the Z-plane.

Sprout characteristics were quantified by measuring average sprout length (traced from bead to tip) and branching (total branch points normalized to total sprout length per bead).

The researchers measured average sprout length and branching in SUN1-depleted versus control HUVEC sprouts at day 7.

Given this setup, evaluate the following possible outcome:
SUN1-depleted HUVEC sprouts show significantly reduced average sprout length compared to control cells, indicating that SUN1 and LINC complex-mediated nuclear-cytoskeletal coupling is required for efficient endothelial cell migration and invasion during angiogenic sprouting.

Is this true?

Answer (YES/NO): YES